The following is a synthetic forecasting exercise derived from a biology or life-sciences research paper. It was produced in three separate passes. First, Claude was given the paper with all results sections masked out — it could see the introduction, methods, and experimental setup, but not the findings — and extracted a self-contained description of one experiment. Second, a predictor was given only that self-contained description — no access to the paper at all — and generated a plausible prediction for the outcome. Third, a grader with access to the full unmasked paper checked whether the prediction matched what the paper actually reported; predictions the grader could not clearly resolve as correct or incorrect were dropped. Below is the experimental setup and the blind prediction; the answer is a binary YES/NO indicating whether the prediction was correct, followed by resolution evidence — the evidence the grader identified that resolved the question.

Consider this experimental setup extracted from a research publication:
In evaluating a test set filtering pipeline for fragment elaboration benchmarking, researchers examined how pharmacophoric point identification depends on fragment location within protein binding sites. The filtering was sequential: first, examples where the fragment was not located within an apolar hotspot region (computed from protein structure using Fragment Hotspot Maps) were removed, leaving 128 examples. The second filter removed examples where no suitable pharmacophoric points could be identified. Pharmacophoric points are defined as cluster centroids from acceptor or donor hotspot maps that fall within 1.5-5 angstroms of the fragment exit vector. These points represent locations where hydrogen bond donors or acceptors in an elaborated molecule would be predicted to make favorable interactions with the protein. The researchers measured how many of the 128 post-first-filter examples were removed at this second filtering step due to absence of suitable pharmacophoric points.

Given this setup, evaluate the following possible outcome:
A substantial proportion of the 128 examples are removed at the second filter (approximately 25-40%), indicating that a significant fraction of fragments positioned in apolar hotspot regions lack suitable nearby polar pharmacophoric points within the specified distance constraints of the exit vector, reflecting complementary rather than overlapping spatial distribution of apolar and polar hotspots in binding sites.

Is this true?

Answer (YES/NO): NO